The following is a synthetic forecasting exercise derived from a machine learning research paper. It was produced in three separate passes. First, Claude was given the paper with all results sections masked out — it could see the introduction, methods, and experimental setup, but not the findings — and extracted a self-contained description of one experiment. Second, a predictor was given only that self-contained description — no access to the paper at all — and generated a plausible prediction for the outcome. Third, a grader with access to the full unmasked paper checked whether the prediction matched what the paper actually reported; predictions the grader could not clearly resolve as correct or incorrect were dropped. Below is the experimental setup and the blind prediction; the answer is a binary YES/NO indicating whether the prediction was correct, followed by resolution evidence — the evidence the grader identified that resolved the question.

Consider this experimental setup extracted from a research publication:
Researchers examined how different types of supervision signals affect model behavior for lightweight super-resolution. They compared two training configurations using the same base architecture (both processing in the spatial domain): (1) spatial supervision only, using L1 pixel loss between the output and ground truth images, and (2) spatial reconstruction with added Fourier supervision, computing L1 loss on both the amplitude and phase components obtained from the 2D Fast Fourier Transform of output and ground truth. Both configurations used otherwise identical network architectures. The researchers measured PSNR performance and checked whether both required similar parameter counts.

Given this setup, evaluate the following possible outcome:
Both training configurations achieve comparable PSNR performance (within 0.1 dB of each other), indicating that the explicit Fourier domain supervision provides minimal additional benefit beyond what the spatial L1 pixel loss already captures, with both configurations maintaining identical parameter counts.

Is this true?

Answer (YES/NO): NO